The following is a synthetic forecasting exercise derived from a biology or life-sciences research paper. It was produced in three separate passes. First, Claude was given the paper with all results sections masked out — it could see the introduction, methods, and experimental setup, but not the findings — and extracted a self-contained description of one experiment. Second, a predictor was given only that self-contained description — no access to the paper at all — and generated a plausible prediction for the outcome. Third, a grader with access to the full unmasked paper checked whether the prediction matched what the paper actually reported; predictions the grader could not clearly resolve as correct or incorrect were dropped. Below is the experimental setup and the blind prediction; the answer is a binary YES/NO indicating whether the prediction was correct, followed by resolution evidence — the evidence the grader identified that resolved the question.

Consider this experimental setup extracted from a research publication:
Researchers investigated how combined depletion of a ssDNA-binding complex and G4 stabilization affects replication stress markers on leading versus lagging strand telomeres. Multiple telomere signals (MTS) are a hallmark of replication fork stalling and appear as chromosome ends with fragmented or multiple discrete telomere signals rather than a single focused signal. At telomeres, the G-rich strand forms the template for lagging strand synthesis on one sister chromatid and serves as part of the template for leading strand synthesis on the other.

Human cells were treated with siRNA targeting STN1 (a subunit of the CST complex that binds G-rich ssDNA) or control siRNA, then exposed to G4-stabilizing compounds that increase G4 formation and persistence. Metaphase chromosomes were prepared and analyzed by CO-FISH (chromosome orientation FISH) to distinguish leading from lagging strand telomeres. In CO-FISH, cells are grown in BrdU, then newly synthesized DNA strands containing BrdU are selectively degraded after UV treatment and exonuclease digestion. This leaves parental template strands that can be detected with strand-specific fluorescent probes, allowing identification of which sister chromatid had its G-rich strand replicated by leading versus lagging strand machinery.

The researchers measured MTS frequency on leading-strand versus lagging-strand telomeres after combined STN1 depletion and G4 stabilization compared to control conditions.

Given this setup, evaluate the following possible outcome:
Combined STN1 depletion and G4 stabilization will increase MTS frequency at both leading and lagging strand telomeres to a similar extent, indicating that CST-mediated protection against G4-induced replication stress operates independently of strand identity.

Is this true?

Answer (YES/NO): YES